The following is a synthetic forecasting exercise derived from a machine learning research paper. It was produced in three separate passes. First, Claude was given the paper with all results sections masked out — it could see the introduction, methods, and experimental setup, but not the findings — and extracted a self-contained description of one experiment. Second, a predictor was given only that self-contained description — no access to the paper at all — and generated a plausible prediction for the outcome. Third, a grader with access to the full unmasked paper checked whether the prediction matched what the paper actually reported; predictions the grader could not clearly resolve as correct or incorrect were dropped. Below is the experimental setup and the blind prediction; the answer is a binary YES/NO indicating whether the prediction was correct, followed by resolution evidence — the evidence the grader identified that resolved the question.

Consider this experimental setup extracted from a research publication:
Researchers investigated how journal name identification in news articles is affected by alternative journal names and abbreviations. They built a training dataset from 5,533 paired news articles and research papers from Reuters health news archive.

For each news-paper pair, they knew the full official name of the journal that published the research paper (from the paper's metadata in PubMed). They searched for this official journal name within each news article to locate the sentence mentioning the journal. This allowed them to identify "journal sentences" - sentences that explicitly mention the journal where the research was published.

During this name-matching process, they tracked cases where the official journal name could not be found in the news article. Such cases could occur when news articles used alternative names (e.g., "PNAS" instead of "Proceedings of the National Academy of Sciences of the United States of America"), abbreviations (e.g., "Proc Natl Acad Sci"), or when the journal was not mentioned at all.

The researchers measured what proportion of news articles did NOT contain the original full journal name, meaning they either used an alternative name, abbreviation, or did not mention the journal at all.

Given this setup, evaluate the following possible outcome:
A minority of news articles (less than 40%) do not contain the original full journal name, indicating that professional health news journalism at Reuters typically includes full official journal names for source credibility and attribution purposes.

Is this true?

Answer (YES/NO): YES